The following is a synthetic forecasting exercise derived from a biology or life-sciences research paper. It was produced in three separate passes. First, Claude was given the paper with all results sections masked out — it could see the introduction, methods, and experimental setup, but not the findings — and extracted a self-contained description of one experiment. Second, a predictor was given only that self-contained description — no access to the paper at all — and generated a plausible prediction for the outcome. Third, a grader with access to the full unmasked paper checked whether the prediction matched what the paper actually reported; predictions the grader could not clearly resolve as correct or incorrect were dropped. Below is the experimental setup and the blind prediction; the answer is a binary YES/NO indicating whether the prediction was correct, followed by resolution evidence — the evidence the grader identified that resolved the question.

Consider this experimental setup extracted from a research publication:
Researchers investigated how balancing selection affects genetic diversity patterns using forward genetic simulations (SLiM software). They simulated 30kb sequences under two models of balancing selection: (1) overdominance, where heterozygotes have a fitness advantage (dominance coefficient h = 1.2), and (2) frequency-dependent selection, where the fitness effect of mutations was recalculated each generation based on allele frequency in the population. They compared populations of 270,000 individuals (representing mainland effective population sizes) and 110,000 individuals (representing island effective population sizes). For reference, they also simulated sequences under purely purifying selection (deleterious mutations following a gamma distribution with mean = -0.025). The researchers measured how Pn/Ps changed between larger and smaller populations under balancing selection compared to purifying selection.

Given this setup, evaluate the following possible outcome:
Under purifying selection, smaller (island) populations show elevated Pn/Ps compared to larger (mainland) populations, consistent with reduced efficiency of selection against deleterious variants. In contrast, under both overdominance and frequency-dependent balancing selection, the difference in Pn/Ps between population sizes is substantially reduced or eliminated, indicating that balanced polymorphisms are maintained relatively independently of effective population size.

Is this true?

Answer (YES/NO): NO